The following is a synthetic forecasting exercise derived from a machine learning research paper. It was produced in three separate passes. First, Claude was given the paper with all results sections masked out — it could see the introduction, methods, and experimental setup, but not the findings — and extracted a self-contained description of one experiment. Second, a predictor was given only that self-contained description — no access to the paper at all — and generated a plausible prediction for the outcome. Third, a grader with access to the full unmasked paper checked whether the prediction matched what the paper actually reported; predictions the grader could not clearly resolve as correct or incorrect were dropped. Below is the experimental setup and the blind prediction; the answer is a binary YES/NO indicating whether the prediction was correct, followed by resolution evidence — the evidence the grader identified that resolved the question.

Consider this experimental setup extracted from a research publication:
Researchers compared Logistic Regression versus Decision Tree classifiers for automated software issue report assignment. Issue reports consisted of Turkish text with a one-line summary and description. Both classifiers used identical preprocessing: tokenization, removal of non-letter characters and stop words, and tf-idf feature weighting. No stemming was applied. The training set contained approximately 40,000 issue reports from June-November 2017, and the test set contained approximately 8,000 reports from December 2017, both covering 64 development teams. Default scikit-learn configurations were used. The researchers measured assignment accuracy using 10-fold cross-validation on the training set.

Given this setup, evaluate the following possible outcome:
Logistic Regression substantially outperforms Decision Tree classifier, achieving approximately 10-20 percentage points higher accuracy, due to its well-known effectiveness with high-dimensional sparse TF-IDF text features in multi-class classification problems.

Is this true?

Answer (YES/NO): NO